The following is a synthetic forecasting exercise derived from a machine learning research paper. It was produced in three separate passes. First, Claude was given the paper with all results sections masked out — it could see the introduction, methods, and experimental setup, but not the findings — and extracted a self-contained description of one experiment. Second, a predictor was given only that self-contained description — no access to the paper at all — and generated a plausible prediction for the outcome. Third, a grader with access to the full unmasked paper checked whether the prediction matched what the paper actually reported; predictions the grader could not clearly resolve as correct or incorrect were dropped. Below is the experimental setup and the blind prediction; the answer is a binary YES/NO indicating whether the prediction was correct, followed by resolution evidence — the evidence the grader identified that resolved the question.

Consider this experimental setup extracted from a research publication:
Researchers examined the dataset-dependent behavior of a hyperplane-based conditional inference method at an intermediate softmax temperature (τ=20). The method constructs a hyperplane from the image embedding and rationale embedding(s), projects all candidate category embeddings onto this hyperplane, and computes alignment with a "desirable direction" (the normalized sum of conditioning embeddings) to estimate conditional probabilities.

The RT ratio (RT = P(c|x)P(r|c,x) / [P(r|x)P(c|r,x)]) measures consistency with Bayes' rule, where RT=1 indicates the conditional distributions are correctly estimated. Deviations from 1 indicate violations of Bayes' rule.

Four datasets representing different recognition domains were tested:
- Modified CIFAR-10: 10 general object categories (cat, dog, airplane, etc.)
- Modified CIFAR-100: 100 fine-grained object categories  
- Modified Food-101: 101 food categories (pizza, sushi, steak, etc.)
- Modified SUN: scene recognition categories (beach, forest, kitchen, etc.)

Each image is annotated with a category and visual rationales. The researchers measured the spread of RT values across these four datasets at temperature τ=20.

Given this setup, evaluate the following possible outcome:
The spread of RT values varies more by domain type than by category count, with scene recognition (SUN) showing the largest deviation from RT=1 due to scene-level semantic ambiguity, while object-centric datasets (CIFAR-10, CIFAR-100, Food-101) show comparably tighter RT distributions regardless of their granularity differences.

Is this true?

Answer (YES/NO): NO